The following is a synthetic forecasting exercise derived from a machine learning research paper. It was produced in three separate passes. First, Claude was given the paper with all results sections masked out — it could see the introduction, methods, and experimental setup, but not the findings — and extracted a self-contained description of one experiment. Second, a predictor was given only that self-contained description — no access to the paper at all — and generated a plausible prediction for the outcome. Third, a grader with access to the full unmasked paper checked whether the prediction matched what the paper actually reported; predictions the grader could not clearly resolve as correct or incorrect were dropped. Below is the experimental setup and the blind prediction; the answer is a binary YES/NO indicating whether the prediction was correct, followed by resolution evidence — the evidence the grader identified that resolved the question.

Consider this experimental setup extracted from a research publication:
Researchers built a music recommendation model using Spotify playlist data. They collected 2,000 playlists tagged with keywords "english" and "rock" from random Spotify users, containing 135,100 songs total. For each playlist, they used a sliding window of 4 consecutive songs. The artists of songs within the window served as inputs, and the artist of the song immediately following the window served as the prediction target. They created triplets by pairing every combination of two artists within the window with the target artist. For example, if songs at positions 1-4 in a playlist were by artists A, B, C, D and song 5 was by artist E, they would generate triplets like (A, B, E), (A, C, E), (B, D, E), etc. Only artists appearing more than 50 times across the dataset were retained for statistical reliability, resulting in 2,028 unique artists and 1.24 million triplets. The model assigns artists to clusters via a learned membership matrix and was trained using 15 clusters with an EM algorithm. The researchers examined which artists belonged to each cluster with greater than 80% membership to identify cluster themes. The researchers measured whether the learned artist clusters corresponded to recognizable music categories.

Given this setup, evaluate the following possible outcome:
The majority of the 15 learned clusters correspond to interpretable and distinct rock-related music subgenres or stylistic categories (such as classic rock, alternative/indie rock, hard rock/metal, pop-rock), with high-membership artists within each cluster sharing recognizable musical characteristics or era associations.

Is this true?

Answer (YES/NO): NO